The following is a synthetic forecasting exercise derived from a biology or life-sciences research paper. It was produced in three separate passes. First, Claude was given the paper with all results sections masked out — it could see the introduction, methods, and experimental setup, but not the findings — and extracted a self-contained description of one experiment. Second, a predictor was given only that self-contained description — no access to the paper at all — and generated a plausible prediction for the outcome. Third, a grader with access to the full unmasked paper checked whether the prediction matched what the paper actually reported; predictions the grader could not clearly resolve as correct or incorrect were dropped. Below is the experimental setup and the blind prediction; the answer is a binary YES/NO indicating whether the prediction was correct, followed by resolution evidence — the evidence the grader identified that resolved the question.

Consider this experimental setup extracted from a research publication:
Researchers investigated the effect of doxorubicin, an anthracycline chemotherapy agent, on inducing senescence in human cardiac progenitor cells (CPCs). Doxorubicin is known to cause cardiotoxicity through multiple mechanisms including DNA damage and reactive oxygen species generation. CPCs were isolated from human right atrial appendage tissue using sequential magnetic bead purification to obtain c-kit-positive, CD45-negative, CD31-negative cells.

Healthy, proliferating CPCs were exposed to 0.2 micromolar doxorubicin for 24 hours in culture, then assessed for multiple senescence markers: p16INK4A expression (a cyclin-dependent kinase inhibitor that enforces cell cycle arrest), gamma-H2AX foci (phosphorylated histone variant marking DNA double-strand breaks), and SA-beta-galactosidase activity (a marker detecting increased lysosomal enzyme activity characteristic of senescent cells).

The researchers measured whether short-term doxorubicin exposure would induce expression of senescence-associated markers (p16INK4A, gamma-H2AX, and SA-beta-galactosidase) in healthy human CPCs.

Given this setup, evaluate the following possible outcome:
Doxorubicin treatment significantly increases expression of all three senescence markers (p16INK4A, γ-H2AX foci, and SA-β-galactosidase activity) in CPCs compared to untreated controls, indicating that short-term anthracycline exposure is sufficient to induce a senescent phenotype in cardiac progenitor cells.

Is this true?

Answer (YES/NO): YES